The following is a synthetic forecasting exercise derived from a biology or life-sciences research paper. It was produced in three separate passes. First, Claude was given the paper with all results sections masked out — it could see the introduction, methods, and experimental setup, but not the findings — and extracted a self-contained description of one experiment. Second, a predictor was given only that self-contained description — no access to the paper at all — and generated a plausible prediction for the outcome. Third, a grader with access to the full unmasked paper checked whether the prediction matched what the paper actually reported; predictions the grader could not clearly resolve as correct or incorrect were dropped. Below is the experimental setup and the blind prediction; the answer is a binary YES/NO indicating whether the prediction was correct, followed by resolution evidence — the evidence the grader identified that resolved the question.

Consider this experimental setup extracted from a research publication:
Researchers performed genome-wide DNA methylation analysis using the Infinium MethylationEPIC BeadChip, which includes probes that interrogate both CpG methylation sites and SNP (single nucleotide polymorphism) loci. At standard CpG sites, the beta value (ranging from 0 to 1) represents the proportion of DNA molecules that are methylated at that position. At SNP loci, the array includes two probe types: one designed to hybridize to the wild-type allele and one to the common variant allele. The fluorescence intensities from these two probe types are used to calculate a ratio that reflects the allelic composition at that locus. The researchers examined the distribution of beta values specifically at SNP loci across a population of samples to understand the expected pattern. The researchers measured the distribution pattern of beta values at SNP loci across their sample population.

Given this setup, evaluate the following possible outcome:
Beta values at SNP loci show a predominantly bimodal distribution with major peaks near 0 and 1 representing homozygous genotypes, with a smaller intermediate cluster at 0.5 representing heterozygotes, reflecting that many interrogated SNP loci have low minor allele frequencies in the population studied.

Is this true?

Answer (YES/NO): NO